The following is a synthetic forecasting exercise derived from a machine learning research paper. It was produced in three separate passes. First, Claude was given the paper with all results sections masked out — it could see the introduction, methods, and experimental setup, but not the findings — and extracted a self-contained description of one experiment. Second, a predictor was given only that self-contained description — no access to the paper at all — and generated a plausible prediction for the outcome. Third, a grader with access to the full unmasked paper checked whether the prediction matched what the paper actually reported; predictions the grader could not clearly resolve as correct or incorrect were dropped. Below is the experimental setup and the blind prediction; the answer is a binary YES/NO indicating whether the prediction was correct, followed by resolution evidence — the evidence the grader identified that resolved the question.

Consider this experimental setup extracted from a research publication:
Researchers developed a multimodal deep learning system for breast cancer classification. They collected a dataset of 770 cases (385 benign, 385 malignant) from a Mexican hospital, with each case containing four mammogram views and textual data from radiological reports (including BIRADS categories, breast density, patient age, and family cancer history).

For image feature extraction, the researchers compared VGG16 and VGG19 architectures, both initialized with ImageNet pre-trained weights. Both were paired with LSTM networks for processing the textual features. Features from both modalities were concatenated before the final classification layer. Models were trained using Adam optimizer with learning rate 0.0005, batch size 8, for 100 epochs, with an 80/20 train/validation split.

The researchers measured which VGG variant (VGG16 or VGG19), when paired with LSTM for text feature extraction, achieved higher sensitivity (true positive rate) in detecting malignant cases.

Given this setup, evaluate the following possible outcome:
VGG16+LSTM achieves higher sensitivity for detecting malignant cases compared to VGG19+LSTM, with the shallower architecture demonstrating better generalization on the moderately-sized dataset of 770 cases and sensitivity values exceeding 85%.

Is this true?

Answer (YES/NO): YES